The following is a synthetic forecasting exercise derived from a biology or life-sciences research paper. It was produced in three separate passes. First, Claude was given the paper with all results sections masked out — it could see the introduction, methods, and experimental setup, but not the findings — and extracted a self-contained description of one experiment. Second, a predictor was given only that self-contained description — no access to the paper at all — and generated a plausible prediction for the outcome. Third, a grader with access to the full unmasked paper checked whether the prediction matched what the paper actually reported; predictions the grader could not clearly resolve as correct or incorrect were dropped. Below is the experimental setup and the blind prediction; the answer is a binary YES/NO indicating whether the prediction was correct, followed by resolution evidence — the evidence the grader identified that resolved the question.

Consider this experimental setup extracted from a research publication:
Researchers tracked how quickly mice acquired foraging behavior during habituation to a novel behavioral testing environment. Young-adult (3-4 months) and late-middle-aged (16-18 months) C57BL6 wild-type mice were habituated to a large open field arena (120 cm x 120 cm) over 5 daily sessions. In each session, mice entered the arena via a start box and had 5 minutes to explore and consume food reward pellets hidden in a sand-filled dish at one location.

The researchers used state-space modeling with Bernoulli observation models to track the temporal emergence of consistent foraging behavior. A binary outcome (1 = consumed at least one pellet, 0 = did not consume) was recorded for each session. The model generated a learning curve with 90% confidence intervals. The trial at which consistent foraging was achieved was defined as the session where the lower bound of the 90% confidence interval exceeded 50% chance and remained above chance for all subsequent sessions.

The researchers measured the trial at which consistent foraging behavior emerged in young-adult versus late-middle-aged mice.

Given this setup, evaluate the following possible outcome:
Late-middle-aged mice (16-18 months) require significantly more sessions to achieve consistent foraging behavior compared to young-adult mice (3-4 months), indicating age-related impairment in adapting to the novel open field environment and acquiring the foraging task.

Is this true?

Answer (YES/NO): NO